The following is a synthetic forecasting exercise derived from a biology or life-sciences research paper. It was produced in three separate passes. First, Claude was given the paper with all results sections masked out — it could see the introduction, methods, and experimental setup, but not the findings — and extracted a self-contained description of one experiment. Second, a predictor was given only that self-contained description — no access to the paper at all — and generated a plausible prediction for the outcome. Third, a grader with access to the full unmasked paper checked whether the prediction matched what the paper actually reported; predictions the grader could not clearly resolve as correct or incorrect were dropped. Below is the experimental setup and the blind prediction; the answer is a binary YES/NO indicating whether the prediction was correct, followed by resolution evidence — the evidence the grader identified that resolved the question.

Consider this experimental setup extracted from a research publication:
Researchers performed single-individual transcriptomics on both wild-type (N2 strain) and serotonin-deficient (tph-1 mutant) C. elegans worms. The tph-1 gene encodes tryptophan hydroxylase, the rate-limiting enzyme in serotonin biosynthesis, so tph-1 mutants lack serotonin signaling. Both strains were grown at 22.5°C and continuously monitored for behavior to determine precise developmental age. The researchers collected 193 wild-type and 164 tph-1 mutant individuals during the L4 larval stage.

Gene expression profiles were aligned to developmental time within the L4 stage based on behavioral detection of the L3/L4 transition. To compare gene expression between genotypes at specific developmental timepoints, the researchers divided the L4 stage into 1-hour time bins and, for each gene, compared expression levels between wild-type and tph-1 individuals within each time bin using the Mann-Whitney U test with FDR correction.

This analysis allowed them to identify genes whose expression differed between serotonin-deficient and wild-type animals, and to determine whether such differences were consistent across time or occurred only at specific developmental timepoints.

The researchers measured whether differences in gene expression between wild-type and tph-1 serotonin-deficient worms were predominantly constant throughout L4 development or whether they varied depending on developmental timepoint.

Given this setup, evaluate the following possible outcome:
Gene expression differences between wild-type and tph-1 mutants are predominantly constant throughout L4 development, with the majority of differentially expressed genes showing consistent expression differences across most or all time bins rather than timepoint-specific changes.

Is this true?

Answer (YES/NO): NO